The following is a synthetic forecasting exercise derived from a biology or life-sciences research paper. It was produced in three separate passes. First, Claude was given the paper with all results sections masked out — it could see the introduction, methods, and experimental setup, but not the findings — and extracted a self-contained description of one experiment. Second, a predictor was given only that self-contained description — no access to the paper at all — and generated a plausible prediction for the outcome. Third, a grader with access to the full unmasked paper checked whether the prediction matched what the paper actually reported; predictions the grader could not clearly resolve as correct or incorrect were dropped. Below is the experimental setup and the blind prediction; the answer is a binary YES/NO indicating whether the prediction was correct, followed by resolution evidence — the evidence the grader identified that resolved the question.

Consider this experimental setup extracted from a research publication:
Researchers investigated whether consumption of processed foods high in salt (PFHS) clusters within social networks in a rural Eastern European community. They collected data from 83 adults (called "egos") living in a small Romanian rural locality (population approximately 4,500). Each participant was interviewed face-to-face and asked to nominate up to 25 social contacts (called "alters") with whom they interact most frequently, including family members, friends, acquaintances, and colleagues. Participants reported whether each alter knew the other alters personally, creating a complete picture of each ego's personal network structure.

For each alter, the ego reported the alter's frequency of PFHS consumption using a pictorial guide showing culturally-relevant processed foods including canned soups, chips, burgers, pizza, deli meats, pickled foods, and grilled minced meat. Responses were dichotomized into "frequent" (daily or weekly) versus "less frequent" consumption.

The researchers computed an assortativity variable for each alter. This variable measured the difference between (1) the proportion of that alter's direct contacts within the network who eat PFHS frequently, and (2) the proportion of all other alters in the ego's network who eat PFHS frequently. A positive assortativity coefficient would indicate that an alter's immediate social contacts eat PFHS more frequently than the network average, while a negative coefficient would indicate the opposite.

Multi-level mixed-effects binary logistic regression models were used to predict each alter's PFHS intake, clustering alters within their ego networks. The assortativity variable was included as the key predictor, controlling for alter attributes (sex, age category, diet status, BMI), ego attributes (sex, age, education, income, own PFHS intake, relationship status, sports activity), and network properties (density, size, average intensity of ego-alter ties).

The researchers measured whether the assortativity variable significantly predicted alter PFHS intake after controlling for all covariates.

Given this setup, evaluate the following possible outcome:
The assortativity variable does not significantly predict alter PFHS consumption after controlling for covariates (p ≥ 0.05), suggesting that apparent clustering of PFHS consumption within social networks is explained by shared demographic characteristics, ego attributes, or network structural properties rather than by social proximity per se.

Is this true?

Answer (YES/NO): NO